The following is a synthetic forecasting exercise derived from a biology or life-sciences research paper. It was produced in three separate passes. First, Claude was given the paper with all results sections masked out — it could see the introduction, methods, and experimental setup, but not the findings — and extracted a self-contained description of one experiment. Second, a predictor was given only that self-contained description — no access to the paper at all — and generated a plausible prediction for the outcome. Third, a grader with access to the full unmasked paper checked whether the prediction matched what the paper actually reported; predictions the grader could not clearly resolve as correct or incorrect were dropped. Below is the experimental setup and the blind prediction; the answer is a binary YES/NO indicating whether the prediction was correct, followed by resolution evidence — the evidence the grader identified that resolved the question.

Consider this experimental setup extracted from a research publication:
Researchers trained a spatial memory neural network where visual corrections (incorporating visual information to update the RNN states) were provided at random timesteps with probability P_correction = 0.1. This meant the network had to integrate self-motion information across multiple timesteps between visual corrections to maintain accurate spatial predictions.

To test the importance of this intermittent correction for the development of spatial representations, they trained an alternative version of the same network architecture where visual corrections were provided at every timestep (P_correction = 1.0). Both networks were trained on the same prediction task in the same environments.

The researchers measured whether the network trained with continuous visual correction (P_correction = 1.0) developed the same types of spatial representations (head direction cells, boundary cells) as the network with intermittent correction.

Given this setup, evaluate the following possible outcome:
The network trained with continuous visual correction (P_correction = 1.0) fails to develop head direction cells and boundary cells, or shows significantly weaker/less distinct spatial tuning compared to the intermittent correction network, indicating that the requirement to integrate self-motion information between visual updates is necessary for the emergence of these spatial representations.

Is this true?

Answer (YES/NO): YES